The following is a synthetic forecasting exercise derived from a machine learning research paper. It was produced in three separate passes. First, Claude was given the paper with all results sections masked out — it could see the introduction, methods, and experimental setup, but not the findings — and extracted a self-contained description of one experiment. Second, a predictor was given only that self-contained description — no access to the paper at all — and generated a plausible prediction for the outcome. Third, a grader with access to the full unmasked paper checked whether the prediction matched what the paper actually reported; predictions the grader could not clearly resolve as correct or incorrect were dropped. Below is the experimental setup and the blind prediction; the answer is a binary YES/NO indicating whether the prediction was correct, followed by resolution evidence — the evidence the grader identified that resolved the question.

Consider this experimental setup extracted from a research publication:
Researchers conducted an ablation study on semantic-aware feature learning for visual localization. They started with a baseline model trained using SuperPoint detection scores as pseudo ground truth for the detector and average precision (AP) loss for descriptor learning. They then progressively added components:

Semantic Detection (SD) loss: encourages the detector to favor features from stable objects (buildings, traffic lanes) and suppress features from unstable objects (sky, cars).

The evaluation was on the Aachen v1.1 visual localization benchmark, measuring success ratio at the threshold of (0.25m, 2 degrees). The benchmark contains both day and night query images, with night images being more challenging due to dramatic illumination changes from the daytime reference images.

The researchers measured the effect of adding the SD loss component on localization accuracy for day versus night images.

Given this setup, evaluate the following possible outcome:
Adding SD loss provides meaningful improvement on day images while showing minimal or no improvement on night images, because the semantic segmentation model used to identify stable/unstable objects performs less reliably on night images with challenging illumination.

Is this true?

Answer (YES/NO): NO